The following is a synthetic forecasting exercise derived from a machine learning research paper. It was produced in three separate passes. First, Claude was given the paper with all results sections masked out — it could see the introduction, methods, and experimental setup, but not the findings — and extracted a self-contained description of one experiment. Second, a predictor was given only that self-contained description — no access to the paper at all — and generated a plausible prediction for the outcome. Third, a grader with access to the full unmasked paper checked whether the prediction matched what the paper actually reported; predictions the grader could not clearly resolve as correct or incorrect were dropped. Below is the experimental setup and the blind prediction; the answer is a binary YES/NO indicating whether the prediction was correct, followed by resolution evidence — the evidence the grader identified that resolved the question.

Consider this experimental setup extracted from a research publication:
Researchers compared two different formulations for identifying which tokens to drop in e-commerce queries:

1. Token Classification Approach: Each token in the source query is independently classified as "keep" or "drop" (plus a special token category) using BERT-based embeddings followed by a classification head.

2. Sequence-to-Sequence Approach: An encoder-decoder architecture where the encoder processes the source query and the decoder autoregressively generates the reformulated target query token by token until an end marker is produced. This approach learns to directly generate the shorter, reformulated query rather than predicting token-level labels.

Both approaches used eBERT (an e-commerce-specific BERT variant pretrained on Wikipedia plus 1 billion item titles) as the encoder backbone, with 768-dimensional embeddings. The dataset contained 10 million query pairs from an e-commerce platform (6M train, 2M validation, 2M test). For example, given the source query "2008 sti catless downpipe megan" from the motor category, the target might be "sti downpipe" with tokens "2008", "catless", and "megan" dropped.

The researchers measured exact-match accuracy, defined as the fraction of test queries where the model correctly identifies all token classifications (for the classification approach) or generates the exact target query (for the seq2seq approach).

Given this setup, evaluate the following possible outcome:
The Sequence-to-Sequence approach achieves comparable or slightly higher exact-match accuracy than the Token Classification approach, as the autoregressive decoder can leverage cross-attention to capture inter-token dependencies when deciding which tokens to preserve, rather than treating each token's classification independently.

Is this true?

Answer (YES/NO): NO